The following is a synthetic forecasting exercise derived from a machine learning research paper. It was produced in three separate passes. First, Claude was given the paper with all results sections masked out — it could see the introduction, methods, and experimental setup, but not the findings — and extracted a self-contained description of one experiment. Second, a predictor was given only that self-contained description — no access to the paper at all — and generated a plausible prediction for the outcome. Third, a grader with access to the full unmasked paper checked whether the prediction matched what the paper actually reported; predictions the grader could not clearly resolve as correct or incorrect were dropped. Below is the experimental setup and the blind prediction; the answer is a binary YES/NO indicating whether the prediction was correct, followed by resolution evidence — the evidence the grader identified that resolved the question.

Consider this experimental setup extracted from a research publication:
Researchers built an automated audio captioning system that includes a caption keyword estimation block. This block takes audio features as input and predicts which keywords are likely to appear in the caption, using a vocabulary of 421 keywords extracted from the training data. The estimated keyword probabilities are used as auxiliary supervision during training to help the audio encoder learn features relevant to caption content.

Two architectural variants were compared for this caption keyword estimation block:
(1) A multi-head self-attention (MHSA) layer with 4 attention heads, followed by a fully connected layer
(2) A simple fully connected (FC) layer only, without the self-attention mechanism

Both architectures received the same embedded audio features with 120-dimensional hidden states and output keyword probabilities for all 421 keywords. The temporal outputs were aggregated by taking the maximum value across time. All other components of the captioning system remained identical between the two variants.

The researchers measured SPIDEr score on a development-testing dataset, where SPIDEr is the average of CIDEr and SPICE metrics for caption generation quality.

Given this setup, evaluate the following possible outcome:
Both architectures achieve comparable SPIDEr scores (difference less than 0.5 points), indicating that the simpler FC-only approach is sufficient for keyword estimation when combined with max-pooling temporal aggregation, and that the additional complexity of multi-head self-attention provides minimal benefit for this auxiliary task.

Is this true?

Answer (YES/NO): YES